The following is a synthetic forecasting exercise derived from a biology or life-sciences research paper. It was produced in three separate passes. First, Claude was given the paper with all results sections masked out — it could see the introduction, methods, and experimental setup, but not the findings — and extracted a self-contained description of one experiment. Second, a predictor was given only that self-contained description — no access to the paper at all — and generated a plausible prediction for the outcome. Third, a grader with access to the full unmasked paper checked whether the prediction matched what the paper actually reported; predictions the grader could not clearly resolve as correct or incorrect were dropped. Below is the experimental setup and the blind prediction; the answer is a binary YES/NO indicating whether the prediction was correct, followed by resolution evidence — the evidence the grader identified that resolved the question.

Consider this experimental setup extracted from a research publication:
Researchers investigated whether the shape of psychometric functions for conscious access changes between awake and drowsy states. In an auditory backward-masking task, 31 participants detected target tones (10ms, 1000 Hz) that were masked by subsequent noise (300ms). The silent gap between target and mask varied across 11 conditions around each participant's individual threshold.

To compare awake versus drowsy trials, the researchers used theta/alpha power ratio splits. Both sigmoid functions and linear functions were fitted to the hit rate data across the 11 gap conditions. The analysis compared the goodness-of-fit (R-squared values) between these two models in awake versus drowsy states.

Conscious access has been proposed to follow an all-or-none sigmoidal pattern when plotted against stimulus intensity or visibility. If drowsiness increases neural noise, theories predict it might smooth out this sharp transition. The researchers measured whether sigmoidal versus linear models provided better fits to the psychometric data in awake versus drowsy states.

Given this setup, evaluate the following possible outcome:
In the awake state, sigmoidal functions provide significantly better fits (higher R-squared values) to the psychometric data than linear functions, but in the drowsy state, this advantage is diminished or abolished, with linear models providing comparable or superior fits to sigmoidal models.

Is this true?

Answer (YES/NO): NO